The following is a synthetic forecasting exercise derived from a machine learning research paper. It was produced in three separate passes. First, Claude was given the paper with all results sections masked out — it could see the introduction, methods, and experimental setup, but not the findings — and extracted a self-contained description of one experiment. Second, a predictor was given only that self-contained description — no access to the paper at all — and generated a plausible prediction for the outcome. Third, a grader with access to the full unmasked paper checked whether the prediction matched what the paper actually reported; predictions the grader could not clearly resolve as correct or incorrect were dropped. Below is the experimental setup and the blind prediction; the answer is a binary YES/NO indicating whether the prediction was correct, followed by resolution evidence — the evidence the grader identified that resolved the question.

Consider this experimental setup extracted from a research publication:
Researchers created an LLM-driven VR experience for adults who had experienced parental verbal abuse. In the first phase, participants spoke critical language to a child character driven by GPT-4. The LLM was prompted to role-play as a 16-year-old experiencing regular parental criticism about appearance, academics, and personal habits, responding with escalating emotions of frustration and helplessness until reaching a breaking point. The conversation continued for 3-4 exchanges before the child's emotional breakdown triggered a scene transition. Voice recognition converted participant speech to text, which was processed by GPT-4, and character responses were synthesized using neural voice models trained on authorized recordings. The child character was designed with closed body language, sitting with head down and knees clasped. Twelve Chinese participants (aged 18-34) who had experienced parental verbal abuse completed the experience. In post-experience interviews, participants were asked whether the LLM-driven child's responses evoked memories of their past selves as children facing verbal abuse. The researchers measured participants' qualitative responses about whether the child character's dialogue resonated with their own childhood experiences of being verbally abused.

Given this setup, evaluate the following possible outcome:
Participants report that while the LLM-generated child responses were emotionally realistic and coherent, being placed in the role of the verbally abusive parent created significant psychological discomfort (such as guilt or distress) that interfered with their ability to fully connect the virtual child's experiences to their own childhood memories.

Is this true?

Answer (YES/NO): NO